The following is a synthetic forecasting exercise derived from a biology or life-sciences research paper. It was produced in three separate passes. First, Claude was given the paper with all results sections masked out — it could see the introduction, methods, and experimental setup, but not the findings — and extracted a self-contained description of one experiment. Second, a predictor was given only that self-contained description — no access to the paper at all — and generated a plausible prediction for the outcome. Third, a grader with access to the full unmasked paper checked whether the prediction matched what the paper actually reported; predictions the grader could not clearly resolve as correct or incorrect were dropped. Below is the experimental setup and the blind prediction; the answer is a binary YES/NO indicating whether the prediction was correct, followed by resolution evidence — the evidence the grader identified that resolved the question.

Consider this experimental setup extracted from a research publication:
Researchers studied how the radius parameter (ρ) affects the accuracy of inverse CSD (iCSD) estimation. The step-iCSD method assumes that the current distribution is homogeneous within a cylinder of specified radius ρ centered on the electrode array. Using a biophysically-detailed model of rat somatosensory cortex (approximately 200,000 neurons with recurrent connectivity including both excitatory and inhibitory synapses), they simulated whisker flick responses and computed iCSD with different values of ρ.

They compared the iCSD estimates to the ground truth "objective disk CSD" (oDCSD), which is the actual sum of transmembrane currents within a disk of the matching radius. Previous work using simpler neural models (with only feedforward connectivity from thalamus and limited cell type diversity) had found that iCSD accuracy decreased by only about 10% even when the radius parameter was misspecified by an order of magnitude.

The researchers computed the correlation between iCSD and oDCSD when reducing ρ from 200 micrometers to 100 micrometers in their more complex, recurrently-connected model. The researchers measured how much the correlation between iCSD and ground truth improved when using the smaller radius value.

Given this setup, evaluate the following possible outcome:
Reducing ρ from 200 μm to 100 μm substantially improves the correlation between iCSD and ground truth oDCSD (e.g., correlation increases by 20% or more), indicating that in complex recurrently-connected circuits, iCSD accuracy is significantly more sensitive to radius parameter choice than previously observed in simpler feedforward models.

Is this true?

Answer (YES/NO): YES